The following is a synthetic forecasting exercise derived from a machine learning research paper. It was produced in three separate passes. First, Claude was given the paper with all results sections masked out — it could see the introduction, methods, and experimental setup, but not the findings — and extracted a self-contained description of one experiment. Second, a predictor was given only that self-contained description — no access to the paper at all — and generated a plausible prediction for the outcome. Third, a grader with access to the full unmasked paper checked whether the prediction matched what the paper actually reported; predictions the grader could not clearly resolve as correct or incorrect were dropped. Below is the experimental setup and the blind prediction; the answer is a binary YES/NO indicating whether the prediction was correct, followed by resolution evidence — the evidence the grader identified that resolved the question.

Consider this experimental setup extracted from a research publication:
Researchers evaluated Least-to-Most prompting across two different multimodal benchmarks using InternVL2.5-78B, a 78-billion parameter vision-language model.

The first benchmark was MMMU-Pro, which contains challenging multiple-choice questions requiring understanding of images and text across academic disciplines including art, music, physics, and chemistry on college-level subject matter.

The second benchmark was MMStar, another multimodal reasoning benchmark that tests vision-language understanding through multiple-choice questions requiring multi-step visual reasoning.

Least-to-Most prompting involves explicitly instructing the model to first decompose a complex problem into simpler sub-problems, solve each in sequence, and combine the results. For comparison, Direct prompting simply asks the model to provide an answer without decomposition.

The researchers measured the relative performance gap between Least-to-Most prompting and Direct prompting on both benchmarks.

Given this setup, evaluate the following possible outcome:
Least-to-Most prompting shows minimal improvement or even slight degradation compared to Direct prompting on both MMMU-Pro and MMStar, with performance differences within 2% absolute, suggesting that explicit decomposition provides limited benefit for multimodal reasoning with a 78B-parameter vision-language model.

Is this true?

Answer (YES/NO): NO